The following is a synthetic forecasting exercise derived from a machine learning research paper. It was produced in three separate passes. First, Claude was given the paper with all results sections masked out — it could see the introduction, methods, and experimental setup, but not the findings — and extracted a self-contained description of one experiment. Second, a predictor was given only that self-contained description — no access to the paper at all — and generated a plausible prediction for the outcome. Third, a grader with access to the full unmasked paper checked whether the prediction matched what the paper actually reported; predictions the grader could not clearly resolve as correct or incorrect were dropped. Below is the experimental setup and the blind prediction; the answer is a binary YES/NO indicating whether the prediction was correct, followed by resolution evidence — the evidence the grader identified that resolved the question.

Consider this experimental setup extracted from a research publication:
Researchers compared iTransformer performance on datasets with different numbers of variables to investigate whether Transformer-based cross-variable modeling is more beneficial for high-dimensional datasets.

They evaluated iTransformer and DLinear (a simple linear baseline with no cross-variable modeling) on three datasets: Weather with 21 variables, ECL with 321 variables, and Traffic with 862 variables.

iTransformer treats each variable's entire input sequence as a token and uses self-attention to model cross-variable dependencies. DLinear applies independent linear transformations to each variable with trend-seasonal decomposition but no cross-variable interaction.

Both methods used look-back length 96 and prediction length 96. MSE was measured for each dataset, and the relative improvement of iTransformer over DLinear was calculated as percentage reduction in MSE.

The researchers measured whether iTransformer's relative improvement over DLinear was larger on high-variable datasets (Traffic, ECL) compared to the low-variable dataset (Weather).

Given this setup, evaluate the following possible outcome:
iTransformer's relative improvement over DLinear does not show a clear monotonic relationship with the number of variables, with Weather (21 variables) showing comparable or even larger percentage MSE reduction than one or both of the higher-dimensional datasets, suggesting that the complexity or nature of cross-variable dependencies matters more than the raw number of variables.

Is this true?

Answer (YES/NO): NO